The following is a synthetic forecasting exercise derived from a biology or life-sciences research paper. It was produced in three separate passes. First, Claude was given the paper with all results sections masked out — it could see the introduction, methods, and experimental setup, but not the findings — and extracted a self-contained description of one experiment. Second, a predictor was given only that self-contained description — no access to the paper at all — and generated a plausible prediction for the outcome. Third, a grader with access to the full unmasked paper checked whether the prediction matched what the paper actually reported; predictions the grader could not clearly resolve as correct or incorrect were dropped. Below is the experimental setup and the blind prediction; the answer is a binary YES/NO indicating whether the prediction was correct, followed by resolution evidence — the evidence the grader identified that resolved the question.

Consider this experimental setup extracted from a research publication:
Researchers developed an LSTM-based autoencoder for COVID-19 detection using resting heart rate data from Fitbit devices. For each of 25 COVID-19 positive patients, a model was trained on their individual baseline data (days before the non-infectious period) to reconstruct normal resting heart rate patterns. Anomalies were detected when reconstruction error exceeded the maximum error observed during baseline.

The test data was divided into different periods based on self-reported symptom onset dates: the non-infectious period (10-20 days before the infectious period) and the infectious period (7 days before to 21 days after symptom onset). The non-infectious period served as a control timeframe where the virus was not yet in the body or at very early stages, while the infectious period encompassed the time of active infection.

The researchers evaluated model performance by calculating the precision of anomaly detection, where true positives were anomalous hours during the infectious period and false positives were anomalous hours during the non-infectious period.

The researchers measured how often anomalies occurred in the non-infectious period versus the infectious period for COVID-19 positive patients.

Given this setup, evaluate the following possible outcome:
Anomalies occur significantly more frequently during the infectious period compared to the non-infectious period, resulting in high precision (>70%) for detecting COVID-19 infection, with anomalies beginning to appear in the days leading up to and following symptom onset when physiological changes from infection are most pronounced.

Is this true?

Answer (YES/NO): YES